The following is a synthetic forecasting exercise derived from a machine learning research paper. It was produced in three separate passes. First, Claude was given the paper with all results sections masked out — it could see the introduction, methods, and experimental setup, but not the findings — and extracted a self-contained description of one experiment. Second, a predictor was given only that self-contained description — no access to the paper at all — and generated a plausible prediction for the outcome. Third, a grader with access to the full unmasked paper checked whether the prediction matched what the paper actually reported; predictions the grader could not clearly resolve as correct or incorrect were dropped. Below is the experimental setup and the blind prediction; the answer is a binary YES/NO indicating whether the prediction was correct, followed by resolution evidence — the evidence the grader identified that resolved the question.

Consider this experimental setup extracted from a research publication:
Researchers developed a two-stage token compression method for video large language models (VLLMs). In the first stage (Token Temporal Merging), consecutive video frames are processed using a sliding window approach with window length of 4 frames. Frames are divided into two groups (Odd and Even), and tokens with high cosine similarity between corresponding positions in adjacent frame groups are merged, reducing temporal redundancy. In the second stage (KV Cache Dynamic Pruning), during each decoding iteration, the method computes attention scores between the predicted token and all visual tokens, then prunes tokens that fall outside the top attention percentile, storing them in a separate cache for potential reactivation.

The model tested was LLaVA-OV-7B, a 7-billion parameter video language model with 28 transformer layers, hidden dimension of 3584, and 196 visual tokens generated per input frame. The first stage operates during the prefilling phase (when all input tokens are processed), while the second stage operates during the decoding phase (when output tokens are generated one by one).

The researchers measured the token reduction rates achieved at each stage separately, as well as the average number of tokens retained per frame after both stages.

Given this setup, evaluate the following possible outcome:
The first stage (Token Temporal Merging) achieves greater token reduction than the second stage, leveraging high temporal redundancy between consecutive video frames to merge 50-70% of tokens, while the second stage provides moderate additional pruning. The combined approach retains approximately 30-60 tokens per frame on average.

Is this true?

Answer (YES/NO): NO